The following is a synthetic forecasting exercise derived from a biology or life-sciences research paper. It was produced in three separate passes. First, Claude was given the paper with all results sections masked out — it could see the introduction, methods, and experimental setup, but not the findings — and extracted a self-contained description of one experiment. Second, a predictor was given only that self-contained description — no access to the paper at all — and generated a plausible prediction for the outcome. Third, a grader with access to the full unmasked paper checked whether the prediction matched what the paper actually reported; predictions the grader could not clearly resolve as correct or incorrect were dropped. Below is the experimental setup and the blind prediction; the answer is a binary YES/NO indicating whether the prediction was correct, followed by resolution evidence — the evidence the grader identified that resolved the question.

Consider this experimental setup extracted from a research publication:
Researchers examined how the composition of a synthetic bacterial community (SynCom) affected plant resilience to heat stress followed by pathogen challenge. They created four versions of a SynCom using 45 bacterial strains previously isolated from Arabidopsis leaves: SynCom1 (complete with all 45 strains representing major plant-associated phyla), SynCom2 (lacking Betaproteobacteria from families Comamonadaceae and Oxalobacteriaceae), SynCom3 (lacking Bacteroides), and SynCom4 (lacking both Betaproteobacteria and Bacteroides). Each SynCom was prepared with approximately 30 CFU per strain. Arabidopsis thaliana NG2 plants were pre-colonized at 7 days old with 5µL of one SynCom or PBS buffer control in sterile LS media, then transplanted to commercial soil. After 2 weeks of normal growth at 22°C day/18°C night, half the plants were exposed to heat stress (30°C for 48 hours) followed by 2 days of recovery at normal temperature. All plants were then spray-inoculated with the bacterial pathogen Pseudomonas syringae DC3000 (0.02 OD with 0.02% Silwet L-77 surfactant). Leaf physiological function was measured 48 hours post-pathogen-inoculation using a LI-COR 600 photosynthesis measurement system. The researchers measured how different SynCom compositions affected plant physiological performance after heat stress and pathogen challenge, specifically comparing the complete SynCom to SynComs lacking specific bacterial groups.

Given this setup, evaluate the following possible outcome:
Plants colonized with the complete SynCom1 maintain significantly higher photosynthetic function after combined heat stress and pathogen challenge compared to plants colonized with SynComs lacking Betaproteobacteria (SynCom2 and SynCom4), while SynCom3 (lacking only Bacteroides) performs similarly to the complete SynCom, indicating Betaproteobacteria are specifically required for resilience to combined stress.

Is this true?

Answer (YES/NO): NO